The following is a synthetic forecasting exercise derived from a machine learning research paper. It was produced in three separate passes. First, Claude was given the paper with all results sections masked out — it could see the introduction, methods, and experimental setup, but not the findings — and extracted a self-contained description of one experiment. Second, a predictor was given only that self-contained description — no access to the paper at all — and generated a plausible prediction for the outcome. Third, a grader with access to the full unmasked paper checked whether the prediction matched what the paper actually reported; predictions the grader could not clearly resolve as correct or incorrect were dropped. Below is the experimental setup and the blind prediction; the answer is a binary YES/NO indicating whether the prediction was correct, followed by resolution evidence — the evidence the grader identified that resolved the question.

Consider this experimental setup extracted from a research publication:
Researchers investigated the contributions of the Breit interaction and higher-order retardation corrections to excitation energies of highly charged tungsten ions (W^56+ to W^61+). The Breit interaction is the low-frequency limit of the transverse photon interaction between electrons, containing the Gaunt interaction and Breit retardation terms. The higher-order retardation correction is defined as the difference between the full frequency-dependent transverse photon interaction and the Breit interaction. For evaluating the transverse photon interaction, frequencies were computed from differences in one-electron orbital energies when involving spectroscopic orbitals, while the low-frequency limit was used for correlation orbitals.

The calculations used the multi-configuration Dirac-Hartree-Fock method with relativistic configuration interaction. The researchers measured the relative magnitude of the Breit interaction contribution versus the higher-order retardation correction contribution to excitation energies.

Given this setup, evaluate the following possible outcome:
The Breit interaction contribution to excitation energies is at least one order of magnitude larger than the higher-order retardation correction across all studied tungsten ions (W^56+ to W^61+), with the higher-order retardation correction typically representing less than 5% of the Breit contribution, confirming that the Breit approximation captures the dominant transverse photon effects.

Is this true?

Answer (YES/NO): NO